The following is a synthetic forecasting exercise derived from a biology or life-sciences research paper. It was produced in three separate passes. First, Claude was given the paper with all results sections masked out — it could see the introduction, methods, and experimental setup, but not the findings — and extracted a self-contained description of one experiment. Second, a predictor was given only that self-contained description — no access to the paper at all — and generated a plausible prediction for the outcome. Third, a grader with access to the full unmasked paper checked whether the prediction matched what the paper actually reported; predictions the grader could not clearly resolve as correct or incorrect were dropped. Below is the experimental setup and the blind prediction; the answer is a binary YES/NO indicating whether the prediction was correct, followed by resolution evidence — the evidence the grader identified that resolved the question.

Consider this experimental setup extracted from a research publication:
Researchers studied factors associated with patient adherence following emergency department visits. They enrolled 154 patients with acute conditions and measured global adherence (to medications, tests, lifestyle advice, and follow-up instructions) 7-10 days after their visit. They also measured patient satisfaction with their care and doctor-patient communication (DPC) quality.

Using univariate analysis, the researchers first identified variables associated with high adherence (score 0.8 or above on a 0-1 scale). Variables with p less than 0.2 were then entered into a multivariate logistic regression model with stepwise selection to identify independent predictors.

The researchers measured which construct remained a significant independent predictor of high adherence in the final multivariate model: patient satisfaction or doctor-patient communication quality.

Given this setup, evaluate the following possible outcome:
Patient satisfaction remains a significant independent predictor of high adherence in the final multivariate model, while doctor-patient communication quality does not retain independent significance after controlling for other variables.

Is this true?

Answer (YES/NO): NO